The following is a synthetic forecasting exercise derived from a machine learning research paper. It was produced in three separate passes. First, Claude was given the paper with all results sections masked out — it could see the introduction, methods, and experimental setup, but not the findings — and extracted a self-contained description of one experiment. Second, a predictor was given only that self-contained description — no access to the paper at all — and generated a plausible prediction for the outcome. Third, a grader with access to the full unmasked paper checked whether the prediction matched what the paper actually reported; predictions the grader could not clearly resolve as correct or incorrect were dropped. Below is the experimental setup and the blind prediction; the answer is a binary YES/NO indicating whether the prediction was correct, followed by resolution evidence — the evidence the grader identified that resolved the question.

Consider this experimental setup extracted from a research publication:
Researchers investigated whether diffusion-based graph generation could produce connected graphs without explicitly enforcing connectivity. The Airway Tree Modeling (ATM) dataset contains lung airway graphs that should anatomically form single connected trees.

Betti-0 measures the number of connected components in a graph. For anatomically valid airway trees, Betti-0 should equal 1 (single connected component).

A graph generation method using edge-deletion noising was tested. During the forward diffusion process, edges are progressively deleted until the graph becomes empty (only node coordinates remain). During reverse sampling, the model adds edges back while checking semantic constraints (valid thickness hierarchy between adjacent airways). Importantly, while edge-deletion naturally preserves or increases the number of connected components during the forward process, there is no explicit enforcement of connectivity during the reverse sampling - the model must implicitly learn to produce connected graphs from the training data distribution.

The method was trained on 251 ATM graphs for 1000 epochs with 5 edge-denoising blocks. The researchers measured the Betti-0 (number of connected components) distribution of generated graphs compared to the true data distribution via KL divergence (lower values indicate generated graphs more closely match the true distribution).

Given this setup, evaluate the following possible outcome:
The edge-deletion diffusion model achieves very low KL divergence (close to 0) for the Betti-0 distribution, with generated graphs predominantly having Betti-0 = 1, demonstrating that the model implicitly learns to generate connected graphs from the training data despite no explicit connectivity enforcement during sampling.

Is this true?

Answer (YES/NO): NO